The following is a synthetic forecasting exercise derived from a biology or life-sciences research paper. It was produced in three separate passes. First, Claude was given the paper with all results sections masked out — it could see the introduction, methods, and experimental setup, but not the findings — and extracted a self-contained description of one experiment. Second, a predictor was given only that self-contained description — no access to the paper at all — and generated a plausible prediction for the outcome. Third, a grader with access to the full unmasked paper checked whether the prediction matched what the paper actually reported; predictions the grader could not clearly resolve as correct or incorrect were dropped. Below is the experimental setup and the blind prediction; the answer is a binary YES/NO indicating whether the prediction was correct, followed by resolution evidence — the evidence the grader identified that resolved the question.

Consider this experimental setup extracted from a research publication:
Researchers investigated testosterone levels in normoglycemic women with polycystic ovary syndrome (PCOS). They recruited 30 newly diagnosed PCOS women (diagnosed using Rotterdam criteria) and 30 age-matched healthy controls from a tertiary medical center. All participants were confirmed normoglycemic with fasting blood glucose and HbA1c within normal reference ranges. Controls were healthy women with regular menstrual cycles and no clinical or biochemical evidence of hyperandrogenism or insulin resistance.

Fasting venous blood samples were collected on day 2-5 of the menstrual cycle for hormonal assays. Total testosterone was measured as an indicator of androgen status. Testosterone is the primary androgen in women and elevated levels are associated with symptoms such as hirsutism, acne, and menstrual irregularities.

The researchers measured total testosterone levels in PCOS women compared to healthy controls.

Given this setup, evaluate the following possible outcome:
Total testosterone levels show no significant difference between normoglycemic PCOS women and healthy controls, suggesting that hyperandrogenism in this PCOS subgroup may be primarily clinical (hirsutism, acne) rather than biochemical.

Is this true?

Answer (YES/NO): NO